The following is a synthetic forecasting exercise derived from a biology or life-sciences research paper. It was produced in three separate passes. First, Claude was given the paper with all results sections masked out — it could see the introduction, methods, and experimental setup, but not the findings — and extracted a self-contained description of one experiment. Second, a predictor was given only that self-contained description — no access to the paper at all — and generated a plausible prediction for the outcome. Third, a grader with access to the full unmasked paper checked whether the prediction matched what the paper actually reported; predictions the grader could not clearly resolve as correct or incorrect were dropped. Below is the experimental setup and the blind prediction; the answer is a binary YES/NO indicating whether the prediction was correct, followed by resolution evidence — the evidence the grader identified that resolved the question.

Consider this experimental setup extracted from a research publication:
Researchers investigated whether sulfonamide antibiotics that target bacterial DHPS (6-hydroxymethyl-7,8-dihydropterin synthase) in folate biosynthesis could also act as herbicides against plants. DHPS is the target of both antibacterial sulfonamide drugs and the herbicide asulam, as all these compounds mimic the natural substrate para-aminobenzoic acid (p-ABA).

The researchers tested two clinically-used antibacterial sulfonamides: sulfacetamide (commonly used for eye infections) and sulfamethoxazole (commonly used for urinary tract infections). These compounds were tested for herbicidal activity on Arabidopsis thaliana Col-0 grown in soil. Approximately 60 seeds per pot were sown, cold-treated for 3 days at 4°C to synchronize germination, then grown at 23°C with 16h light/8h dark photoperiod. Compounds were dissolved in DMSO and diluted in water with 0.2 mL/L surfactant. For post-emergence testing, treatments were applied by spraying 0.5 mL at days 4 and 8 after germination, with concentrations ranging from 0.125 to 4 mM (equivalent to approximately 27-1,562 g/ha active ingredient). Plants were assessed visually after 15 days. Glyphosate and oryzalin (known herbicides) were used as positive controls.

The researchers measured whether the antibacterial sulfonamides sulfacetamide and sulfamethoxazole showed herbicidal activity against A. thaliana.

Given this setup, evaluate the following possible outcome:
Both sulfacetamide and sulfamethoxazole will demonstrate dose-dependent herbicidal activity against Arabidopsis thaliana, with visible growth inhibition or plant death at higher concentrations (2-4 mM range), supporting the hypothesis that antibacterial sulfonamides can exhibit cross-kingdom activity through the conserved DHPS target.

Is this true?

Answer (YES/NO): YES